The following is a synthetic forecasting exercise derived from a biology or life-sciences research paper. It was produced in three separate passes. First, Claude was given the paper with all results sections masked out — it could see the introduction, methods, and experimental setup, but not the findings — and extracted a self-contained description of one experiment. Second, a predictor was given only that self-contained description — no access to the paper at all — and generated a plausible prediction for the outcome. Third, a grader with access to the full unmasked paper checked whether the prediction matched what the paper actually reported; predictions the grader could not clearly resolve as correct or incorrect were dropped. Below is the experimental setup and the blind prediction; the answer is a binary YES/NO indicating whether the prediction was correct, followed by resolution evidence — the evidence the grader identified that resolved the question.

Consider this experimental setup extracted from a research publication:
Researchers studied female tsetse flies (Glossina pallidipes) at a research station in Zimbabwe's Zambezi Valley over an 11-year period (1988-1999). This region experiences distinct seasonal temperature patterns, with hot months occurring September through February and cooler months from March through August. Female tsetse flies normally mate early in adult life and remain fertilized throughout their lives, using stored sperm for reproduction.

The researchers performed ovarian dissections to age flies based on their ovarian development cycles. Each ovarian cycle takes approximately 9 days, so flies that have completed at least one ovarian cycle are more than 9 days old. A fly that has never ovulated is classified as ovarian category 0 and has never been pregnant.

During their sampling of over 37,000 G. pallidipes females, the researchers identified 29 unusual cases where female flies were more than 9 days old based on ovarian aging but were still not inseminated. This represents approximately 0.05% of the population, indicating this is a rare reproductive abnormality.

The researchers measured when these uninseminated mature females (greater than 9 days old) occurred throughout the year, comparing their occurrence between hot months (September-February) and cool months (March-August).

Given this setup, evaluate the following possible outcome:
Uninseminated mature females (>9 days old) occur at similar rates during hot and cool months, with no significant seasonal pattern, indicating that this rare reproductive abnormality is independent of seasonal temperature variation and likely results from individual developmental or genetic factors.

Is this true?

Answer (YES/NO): NO